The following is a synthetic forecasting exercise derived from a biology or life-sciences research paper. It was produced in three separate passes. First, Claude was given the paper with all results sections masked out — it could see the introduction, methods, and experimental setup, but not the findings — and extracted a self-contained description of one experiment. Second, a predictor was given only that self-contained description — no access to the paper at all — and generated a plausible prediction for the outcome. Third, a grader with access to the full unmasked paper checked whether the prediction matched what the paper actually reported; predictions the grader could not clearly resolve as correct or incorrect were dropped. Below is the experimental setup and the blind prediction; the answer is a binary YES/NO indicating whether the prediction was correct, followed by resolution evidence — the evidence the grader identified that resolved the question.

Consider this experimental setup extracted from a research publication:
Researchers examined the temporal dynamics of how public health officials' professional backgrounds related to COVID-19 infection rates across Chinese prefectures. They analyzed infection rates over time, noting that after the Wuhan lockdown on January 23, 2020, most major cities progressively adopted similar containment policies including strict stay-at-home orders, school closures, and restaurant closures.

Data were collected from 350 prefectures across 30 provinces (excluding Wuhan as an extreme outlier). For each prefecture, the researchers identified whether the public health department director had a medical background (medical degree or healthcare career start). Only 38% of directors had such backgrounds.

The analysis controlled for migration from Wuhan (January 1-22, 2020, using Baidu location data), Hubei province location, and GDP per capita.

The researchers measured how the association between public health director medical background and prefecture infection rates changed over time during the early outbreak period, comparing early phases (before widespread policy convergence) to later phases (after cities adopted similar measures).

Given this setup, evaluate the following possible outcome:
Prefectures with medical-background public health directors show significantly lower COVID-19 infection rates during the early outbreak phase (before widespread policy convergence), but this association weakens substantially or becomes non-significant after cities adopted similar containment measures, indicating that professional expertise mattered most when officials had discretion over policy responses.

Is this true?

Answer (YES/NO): YES